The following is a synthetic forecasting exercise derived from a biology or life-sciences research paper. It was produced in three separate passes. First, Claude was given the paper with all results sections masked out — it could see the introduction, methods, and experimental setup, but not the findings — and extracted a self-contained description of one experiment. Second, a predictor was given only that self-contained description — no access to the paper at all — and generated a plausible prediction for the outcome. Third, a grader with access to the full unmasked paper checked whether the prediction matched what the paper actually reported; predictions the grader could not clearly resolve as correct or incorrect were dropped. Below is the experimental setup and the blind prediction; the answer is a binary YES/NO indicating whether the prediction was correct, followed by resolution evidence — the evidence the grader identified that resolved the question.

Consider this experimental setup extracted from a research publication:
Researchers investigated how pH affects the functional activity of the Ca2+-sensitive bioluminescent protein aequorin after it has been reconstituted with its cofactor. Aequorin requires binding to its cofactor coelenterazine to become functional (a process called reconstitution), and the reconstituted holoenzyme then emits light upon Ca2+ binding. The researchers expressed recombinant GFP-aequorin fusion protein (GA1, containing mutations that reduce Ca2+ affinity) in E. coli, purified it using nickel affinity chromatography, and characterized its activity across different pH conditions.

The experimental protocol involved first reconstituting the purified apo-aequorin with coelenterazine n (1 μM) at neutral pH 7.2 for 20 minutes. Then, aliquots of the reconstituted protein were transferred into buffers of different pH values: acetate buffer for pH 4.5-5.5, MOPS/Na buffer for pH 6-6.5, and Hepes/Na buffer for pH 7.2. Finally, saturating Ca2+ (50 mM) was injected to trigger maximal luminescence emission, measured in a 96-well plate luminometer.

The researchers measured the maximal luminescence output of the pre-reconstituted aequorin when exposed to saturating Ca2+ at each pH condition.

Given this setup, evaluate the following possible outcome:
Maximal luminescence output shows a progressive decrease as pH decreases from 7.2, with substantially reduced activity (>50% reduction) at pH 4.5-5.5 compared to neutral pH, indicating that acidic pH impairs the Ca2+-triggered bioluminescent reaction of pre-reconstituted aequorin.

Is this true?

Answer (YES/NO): NO